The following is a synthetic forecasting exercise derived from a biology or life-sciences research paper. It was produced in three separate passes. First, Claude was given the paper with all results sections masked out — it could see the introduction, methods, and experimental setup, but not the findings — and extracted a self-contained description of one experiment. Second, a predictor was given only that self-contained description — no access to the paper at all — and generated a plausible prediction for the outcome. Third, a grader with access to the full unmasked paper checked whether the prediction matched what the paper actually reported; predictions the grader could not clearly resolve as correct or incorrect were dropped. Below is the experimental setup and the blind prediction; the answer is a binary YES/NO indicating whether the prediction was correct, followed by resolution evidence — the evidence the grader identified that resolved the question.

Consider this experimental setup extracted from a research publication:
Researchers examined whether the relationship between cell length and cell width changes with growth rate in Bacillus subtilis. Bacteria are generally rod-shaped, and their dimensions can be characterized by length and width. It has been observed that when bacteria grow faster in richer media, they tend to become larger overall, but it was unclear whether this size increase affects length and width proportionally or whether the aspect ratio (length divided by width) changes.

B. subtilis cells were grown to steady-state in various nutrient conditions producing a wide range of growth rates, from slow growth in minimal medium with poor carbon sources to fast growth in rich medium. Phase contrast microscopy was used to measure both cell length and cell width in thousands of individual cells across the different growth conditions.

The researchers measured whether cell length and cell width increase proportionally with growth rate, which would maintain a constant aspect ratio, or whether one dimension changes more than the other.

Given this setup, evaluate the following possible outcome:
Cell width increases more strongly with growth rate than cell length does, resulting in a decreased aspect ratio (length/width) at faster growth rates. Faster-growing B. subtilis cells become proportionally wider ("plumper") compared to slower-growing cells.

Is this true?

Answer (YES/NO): NO